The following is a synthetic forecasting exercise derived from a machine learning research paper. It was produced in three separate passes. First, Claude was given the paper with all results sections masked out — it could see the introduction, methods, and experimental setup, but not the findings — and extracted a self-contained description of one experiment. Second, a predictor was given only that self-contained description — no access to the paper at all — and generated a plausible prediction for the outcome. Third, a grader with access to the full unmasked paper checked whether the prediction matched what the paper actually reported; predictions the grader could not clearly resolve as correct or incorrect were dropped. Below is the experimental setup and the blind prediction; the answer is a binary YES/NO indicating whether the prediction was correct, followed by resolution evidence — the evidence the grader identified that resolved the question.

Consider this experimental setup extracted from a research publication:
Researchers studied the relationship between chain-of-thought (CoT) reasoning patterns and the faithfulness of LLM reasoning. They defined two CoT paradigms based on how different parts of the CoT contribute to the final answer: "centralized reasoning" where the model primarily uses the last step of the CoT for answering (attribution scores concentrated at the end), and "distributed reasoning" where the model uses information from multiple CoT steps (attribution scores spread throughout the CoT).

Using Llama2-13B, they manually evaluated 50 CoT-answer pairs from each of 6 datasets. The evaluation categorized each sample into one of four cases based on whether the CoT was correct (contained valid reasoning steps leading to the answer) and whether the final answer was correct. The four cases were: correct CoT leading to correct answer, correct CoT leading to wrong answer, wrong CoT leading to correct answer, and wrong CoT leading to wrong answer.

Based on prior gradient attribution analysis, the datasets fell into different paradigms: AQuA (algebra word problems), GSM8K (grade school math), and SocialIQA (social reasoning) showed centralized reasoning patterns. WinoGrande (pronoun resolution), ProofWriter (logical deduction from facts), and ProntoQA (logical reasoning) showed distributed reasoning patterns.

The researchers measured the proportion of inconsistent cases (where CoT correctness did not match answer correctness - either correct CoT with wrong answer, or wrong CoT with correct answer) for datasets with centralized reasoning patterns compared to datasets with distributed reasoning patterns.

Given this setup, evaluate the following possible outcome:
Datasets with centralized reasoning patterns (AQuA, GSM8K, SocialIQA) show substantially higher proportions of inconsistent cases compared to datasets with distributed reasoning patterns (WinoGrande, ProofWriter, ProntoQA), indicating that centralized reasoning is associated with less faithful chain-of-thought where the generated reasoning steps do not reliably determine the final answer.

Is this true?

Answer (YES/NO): NO